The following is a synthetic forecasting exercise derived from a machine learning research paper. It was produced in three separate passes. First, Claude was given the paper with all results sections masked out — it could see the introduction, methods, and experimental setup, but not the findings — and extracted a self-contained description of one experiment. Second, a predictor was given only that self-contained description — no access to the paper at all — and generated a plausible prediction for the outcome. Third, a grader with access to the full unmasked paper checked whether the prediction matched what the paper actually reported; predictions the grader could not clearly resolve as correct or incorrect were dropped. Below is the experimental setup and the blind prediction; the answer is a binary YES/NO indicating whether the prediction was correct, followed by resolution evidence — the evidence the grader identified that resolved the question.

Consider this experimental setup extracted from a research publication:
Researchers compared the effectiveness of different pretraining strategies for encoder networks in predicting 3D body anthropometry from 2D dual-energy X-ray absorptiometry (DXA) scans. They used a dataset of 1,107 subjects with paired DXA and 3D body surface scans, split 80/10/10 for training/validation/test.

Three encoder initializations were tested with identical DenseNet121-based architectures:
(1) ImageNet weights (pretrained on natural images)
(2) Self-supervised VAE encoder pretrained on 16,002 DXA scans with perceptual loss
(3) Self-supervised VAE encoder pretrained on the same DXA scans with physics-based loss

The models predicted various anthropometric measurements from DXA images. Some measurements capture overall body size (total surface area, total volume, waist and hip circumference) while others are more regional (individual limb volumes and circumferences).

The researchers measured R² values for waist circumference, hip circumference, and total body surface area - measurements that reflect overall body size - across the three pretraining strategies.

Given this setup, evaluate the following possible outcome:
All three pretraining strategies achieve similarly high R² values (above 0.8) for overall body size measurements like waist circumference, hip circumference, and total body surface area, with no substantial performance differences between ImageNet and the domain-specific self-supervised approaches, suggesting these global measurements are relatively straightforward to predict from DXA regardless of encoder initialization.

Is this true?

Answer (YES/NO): NO